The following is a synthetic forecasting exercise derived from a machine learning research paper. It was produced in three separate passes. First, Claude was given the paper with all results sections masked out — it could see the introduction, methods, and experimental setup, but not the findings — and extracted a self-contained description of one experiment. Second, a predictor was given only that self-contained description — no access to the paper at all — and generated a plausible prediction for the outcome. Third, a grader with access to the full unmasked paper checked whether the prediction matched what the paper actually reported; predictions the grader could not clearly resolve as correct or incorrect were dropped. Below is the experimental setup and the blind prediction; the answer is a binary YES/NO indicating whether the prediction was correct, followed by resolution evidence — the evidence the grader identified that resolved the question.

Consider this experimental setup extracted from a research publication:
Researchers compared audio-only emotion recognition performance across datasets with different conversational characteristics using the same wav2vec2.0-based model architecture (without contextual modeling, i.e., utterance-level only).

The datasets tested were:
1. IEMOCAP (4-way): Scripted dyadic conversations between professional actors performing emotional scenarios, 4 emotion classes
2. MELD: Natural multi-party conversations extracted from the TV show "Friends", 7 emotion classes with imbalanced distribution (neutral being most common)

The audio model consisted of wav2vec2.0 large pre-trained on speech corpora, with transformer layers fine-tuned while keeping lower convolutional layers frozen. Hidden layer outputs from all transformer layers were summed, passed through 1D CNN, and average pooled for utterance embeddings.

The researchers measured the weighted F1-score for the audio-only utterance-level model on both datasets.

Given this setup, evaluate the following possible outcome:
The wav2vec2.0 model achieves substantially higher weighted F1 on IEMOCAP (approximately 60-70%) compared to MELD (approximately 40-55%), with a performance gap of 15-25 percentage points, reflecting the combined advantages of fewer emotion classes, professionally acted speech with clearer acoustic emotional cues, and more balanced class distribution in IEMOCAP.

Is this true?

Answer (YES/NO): YES